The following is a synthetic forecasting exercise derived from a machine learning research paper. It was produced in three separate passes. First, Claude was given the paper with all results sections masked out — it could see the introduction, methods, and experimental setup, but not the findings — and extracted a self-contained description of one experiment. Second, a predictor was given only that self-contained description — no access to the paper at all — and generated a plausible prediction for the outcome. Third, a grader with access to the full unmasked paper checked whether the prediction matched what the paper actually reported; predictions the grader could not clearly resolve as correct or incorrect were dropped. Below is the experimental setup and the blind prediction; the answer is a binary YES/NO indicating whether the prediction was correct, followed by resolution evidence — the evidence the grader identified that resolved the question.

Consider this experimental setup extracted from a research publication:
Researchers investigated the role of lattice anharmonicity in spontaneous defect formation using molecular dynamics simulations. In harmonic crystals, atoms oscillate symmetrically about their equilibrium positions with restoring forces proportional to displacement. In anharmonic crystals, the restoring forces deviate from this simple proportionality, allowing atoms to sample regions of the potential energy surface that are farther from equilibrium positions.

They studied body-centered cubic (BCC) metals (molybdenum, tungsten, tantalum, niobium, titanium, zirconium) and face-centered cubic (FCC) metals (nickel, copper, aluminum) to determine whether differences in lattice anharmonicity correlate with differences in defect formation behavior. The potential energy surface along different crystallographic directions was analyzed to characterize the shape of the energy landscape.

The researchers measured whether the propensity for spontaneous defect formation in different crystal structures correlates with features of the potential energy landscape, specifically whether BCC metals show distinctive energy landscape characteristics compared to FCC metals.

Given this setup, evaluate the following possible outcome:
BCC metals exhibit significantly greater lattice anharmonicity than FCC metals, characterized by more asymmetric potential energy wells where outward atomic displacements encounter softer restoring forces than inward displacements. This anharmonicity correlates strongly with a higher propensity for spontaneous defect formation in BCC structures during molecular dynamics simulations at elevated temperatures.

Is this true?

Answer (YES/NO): NO